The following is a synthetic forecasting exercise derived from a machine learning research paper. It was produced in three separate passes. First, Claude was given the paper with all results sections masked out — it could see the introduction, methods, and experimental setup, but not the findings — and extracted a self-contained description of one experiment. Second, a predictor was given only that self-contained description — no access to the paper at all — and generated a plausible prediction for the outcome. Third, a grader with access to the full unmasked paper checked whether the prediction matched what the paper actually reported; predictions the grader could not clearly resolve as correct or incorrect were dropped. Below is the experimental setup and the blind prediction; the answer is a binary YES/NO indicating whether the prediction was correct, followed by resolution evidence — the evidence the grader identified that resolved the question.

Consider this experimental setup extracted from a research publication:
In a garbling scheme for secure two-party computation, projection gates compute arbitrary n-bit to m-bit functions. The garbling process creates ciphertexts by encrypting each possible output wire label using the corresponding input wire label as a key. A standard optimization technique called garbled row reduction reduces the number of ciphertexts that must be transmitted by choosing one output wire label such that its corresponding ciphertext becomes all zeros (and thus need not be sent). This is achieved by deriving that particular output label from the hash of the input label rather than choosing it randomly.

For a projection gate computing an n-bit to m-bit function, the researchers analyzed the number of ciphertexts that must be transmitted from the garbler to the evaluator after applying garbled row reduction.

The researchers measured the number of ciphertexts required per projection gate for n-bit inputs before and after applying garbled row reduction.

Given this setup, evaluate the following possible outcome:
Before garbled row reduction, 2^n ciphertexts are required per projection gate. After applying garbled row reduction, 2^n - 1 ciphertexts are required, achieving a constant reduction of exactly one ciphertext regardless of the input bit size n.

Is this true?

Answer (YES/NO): YES